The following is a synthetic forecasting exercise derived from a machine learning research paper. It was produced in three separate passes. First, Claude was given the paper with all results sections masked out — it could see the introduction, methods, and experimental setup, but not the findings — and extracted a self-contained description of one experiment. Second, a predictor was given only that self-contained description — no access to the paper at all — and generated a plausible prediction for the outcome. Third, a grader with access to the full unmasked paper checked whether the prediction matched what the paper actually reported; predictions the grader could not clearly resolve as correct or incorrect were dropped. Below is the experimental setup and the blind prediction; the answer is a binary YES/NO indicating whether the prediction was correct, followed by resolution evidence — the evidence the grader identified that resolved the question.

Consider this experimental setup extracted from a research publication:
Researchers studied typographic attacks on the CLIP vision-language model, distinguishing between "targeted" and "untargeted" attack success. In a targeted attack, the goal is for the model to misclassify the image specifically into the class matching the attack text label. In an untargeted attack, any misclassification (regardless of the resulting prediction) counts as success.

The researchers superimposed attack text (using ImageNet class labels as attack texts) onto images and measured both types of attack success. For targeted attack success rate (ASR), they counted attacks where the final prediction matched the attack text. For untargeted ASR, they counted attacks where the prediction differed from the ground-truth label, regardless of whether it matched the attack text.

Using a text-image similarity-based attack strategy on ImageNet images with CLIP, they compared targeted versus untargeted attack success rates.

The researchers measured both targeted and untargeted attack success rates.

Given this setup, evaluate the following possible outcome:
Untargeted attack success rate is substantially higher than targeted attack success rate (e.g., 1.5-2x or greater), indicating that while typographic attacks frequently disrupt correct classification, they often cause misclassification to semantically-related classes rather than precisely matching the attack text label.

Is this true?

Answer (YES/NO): NO